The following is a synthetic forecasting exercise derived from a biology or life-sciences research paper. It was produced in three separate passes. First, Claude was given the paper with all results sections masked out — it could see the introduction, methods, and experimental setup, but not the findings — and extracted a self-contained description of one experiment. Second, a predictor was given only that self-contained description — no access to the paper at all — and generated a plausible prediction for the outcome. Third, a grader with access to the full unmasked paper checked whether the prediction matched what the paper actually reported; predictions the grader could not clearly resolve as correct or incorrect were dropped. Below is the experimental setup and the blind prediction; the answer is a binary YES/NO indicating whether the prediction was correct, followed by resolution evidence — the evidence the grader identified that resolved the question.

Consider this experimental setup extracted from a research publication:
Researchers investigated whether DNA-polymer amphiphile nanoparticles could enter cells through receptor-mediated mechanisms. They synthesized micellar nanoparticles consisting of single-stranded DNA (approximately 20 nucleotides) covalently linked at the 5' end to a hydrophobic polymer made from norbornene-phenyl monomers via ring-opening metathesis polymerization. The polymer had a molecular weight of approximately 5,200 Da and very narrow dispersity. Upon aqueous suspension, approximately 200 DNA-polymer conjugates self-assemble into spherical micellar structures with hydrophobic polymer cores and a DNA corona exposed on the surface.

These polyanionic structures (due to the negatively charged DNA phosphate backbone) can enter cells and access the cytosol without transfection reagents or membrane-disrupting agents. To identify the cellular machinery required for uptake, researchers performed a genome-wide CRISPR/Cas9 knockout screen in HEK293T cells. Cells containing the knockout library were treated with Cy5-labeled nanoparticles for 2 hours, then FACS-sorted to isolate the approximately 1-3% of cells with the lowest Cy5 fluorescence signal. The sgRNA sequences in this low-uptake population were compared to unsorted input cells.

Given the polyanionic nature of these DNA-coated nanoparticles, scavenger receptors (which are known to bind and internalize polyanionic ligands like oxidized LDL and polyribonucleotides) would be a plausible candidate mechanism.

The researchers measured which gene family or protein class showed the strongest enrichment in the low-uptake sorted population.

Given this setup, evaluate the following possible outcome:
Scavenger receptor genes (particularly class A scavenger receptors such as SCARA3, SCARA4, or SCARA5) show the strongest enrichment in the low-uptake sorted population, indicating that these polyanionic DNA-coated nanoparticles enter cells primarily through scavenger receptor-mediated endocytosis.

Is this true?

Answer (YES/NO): NO